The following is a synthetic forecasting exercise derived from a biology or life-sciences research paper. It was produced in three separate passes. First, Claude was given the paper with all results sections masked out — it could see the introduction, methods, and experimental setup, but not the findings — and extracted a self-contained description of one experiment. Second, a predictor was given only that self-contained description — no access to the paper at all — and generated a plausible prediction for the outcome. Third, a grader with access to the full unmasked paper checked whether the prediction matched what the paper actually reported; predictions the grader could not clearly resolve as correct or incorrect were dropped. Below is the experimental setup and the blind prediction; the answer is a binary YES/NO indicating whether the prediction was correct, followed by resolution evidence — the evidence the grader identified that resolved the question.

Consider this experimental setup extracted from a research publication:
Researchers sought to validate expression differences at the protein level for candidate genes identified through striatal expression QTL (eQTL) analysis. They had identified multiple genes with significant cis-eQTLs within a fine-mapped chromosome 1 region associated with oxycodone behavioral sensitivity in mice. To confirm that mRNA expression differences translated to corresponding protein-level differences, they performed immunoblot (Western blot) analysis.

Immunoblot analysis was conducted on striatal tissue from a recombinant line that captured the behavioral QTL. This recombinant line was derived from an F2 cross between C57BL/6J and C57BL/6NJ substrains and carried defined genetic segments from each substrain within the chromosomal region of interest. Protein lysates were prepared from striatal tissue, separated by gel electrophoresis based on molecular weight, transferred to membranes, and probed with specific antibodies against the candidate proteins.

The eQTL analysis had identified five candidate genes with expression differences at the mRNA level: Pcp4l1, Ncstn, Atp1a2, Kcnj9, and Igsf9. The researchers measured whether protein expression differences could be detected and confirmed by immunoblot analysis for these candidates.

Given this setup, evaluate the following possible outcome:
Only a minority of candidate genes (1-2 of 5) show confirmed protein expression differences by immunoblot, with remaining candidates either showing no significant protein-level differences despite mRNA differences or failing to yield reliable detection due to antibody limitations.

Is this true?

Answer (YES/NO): YES